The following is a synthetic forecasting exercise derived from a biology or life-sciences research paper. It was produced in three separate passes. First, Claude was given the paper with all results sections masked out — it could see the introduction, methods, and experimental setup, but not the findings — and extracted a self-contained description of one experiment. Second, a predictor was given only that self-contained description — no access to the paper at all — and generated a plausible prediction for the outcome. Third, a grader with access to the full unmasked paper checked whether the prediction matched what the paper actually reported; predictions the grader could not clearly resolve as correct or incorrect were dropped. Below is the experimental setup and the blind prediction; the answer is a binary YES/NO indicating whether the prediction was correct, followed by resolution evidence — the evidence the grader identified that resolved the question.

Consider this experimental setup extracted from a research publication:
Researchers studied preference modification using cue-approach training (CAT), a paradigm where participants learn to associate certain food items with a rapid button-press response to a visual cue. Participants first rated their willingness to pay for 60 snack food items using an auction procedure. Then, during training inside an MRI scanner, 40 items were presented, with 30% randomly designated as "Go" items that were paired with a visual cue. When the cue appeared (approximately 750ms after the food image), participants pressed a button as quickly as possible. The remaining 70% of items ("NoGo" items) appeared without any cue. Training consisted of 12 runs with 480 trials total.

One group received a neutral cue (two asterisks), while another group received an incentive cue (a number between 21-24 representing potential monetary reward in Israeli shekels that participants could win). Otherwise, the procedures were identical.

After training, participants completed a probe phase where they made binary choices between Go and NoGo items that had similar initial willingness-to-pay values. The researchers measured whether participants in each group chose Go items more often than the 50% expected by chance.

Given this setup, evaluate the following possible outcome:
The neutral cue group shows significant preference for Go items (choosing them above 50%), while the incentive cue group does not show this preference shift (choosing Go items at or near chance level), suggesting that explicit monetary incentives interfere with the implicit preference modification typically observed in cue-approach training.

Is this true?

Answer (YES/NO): NO